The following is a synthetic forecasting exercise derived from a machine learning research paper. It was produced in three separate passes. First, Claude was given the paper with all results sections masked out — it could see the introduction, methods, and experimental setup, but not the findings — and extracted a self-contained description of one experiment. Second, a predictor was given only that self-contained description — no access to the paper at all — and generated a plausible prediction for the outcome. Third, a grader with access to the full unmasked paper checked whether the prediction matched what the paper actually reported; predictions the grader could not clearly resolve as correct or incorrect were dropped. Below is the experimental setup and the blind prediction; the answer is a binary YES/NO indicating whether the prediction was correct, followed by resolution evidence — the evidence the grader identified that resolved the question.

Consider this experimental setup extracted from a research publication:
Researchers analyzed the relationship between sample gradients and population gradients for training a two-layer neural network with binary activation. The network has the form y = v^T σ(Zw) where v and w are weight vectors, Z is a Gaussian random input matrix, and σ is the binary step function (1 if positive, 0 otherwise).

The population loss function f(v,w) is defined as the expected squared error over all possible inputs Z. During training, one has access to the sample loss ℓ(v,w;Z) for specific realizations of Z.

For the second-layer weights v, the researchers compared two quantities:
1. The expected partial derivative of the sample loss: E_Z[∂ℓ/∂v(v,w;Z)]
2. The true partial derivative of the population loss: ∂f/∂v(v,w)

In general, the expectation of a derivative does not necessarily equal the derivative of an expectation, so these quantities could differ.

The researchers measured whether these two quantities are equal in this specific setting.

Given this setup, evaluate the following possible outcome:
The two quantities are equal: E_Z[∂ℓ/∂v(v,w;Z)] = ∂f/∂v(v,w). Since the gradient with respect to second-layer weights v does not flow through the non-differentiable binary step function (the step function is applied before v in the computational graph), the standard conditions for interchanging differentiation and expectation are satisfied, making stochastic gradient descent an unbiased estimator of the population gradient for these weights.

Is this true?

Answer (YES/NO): YES